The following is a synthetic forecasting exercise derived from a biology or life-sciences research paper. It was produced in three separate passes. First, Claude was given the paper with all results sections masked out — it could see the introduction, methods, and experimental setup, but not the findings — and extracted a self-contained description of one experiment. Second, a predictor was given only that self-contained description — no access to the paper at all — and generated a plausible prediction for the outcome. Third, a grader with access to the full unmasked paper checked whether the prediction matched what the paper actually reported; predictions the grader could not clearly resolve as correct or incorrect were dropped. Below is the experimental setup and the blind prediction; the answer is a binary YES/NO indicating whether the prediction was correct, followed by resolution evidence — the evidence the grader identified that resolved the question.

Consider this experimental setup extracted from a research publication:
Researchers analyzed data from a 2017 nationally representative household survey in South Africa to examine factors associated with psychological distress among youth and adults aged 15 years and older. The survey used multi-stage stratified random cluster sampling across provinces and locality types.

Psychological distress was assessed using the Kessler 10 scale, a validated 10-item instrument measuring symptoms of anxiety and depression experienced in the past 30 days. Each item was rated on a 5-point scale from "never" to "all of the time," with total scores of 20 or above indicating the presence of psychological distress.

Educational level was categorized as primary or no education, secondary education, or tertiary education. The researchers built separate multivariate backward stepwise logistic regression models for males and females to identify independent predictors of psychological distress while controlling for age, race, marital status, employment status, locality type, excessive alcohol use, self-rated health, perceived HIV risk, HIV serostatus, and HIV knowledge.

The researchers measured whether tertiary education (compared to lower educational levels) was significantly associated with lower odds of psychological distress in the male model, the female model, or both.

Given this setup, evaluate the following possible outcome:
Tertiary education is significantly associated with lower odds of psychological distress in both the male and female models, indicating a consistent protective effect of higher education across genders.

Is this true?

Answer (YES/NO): NO